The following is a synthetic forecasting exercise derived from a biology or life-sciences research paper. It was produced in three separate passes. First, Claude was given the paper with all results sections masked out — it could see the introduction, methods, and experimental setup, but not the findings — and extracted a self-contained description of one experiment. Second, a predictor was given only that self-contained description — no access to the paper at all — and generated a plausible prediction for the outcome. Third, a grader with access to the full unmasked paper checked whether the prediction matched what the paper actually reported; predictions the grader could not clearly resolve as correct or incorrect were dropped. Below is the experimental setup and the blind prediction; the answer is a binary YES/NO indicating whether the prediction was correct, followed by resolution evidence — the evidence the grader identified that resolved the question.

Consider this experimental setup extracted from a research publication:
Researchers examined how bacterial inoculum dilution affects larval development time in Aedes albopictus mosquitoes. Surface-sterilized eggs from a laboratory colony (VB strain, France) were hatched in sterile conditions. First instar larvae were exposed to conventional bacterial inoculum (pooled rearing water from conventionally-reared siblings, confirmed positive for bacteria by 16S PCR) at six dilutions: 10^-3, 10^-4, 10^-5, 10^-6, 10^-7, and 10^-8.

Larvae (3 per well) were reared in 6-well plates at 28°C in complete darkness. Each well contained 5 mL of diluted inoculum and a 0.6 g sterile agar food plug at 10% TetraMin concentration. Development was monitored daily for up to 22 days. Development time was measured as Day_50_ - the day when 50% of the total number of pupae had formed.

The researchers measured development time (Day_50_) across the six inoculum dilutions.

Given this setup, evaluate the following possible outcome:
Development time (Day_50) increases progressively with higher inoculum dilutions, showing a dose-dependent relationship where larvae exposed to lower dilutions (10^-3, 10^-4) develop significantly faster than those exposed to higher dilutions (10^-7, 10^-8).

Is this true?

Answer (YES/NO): NO